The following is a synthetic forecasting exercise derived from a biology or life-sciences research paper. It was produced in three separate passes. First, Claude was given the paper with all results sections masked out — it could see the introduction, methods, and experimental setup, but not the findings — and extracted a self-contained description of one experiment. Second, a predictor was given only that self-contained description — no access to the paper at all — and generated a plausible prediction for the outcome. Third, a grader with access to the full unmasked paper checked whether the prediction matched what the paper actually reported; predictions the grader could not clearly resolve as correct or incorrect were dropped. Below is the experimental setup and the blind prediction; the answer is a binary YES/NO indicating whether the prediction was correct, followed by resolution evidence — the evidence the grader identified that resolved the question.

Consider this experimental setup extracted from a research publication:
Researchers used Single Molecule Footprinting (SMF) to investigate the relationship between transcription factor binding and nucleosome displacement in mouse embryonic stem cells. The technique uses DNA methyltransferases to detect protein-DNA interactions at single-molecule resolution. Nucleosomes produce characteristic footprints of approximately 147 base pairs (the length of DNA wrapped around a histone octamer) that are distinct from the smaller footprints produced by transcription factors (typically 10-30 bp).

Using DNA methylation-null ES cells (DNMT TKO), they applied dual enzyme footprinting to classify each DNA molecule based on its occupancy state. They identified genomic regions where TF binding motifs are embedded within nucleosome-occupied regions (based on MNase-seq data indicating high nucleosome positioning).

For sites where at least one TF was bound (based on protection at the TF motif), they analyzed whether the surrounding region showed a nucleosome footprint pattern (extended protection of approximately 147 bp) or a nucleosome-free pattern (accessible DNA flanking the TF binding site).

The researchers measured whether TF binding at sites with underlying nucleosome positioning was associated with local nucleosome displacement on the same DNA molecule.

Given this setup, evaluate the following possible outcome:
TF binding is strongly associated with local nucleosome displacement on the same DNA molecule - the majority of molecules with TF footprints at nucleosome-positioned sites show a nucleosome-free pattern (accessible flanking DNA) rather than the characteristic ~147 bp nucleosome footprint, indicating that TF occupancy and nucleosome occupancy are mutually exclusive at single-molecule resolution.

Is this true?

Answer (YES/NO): YES